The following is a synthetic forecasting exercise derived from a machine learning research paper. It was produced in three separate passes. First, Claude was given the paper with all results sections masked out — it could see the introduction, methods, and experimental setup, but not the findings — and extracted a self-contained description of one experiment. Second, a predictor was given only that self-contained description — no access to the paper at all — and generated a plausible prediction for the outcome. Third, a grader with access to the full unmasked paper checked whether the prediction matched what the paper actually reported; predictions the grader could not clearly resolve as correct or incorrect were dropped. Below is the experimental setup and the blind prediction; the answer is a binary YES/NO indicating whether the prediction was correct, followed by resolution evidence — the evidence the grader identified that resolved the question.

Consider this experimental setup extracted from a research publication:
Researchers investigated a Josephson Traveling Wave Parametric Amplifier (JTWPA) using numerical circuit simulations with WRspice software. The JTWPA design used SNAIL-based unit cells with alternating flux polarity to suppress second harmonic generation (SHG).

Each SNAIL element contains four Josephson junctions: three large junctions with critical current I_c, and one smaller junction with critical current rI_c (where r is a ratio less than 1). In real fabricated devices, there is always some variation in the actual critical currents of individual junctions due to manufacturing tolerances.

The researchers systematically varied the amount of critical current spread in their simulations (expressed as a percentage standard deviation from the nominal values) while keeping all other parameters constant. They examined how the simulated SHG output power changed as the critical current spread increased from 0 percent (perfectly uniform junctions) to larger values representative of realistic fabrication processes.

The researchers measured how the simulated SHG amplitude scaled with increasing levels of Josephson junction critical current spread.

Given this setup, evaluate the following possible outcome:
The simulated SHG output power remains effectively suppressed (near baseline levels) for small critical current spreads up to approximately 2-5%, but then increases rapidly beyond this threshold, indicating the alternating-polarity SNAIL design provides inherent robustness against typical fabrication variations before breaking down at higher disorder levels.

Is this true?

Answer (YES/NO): NO